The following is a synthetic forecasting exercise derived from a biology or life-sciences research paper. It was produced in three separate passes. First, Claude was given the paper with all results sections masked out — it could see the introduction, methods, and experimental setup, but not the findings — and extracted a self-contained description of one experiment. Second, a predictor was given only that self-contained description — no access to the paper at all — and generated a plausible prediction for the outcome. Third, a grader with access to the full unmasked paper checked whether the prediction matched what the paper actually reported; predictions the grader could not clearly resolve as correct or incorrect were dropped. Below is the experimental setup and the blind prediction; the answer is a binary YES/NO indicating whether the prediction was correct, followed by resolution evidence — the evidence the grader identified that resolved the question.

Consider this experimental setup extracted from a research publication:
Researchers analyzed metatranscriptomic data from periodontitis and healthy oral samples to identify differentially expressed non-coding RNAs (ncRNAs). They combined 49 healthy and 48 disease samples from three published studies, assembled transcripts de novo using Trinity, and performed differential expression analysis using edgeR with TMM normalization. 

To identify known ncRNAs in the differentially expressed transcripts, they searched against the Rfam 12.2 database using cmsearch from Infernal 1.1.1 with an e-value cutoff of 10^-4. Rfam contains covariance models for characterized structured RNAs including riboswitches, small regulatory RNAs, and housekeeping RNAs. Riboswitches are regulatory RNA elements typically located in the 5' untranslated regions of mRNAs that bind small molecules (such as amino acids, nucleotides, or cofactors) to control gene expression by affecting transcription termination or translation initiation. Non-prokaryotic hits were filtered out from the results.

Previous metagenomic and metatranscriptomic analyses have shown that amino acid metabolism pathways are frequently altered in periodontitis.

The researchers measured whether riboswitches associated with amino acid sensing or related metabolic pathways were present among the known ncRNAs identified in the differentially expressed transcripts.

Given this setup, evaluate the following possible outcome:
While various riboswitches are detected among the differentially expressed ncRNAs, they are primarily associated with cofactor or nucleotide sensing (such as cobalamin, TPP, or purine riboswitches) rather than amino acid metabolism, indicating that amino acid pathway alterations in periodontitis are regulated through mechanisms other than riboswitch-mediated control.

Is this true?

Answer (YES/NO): NO